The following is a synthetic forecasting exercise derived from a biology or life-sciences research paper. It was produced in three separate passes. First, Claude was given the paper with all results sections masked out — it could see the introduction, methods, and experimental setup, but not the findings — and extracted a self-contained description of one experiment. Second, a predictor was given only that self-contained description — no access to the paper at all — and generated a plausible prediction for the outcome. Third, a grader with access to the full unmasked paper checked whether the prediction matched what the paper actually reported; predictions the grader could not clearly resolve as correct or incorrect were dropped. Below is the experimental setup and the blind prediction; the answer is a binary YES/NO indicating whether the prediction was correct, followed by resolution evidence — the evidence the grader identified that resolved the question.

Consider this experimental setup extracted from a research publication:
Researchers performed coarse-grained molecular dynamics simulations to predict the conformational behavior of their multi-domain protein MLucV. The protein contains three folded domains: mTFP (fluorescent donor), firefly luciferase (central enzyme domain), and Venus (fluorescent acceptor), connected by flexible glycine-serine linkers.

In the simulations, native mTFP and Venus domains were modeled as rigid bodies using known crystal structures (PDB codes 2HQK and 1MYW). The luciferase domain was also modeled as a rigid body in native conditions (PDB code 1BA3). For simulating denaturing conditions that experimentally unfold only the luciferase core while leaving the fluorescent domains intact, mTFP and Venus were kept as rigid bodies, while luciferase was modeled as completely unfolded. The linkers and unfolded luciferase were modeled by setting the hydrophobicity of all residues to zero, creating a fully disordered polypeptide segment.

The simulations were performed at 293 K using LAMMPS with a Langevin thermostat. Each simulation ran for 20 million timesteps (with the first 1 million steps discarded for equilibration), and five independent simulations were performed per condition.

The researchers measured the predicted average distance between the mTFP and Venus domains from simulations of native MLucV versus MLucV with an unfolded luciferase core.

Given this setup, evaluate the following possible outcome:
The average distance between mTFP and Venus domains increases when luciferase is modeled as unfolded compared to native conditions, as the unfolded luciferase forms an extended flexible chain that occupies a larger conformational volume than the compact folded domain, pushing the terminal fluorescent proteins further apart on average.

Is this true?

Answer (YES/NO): YES